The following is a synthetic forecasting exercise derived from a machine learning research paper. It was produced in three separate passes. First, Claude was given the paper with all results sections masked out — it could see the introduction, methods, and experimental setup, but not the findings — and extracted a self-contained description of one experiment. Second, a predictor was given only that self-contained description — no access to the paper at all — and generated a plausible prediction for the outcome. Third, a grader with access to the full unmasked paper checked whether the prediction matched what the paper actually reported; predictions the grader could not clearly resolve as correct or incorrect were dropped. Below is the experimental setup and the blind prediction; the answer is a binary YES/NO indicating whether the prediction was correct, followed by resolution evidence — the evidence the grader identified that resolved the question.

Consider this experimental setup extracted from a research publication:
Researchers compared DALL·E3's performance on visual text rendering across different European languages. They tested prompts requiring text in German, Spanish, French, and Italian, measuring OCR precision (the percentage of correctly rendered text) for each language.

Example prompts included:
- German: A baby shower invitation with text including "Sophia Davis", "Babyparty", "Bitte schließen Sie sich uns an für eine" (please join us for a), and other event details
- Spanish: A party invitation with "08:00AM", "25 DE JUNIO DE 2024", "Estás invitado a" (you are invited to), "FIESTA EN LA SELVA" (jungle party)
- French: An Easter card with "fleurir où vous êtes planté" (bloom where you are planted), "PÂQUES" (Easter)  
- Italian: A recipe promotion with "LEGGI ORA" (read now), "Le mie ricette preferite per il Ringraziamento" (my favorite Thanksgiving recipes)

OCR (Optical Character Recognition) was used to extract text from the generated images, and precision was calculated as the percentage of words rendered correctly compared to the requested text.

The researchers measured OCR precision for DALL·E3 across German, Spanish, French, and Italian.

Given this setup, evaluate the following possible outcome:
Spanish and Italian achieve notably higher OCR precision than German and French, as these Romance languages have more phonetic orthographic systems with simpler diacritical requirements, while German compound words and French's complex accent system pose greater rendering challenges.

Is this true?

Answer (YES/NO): YES